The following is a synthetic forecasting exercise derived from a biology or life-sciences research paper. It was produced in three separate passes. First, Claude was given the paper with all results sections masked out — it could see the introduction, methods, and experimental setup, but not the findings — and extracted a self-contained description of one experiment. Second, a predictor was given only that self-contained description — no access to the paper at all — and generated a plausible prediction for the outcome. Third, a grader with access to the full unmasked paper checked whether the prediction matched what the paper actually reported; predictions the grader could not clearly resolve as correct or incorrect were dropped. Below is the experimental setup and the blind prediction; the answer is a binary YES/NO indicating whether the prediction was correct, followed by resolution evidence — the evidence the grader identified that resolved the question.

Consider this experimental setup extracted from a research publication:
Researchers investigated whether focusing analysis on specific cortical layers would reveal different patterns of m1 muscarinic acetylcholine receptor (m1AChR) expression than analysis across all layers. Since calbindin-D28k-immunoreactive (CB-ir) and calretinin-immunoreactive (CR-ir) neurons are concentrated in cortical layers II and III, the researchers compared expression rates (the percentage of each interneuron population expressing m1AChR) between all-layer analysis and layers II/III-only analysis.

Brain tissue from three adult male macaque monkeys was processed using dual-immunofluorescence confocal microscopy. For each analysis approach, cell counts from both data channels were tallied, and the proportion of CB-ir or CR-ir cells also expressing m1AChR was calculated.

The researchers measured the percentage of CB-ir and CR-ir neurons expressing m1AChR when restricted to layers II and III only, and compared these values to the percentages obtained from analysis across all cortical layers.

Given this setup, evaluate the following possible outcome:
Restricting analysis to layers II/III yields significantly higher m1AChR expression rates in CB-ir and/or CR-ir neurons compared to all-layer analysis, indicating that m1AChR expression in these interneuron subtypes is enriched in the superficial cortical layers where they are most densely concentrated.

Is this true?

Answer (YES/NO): NO